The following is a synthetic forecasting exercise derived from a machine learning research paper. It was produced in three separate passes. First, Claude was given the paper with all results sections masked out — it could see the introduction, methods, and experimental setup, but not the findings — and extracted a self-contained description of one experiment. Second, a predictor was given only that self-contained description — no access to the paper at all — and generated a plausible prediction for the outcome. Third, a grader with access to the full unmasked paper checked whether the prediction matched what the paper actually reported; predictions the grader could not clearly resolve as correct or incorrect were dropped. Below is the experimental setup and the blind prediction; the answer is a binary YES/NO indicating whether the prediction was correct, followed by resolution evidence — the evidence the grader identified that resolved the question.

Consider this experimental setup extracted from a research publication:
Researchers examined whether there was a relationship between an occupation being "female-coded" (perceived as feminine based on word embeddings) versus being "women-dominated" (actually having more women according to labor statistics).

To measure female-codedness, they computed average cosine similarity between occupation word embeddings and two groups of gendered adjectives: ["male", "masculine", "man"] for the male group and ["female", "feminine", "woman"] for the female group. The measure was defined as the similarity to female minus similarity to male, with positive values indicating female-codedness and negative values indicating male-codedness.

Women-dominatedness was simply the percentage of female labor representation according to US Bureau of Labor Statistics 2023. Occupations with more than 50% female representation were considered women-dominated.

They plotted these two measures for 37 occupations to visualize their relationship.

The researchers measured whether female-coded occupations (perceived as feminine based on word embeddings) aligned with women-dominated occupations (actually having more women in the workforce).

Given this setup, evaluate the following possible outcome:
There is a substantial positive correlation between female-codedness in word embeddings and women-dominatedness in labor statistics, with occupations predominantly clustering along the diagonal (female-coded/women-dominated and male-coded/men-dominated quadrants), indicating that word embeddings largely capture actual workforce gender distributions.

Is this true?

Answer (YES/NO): NO